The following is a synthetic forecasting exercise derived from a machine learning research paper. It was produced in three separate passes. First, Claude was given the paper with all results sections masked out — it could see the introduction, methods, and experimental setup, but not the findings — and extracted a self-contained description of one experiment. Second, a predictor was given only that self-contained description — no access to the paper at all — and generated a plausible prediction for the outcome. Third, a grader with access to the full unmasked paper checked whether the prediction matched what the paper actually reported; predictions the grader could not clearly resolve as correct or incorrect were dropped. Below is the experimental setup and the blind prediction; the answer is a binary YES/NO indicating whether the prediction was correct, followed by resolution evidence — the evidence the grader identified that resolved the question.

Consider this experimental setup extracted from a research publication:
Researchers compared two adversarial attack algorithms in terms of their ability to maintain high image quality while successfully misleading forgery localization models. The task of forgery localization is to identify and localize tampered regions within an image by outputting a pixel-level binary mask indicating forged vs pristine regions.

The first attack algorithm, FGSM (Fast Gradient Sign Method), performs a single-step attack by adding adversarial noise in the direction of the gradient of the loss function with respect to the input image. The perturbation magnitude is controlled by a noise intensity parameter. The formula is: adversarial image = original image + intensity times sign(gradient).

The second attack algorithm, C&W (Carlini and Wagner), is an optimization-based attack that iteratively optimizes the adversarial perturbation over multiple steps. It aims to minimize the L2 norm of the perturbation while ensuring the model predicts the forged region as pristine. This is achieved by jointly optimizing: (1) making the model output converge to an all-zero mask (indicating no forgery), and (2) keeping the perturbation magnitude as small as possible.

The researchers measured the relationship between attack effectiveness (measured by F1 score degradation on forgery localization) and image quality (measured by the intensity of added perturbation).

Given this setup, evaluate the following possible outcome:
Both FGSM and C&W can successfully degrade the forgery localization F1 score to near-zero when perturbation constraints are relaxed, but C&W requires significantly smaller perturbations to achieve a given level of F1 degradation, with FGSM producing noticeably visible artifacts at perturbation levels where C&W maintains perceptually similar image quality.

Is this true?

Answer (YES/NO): NO